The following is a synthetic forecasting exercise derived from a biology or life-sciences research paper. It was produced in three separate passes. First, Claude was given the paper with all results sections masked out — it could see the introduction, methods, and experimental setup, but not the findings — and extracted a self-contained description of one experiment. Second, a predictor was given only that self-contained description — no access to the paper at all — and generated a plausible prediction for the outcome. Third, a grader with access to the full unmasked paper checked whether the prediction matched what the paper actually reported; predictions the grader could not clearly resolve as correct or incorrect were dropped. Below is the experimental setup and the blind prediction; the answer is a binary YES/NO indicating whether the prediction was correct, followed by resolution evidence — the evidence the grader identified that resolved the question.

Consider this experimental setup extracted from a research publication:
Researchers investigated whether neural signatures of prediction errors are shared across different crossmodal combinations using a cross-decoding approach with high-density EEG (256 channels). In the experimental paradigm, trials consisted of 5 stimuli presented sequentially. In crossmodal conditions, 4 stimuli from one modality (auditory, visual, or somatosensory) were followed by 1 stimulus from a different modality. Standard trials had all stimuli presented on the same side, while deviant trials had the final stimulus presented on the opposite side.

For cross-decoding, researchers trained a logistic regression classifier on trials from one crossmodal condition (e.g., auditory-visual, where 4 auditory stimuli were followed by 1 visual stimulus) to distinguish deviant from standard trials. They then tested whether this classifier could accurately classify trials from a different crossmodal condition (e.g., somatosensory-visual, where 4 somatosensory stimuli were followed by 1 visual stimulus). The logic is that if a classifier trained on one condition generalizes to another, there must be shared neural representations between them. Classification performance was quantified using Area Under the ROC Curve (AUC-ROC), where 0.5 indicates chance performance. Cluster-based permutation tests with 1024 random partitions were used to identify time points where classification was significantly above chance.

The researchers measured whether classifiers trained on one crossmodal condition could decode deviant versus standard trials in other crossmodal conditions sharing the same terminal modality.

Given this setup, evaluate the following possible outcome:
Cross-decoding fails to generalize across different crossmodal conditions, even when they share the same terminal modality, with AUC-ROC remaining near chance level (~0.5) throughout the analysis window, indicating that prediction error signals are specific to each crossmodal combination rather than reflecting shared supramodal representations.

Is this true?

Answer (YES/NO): NO